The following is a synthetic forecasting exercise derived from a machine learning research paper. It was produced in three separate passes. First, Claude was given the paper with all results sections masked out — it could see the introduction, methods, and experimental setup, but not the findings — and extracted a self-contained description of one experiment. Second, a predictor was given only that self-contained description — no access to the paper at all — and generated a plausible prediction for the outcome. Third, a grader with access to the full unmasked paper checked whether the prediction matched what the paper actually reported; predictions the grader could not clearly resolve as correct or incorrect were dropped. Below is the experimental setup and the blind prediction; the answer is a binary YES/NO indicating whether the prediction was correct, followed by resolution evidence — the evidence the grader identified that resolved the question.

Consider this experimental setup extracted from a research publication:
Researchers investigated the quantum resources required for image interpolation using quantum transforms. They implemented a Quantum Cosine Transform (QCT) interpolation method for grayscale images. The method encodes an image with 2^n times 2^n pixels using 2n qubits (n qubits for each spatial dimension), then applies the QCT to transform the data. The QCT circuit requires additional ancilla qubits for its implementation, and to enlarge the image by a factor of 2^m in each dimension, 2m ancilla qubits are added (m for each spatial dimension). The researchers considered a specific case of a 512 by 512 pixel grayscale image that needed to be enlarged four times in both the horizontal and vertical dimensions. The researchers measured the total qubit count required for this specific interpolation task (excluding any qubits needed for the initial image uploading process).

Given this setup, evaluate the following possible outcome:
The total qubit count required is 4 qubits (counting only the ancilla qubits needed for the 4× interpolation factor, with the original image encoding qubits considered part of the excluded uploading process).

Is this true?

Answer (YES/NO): NO